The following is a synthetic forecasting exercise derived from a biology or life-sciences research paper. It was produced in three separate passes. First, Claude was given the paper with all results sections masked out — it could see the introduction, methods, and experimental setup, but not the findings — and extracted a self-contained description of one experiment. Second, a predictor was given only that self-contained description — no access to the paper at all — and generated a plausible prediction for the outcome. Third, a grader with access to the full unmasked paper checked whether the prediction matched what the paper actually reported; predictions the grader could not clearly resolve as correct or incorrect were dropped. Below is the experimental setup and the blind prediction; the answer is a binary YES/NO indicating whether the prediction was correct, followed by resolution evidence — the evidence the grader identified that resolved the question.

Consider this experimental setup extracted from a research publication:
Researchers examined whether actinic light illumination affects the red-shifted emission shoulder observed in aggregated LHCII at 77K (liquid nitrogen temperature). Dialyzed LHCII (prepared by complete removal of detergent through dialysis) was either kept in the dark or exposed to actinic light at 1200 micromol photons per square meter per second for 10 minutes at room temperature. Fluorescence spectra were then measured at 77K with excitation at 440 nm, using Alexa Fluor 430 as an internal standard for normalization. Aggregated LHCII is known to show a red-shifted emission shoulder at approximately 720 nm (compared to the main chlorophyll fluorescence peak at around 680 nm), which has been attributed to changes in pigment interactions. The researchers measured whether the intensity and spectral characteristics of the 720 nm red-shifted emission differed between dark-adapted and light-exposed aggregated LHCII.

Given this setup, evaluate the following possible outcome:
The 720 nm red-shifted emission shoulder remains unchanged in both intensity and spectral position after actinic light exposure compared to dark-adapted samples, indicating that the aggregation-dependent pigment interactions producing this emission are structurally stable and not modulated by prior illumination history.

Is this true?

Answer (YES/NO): YES